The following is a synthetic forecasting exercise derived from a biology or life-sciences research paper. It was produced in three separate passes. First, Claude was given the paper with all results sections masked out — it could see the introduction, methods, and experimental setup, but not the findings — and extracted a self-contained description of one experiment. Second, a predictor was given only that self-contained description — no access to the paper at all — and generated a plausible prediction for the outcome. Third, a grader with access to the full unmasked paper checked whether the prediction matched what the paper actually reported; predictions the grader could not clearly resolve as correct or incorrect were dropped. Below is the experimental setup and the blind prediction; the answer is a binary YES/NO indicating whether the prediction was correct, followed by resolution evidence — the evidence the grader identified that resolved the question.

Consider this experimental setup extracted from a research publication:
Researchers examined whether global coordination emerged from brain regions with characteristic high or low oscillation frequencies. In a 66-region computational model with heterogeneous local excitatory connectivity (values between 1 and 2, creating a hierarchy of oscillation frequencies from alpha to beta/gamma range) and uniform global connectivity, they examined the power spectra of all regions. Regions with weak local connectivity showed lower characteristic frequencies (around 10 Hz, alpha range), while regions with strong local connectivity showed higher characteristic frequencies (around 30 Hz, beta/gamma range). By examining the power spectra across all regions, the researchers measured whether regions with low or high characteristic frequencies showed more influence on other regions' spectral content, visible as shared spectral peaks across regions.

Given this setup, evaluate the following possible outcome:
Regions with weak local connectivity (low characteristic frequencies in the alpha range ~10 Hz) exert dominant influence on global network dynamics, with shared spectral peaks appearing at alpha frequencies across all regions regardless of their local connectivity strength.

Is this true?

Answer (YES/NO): YES